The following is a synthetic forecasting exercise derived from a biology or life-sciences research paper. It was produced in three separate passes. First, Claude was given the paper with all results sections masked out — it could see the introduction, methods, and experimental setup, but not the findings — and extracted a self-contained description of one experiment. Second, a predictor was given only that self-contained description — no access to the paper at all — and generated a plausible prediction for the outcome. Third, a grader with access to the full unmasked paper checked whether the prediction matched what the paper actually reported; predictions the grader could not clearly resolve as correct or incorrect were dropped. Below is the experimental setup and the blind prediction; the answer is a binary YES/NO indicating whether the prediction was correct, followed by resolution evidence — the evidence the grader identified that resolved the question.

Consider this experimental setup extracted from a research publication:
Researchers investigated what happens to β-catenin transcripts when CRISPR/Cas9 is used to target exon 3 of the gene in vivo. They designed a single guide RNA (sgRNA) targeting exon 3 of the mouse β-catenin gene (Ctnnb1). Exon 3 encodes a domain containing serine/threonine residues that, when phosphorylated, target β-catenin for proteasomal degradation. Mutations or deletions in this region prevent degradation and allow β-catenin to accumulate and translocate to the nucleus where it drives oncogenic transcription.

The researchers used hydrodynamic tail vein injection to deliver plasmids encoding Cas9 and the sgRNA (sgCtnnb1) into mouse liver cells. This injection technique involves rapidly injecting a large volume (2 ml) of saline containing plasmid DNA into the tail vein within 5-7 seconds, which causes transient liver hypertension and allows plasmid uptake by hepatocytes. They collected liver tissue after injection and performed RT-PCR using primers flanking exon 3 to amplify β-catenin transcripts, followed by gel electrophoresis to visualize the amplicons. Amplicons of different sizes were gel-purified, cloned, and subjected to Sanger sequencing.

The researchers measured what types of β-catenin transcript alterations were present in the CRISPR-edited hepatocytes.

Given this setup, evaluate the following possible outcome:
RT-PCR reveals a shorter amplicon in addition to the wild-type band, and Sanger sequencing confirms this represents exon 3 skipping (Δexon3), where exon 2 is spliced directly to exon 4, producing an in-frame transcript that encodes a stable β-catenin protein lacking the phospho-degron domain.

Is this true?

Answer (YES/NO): YES